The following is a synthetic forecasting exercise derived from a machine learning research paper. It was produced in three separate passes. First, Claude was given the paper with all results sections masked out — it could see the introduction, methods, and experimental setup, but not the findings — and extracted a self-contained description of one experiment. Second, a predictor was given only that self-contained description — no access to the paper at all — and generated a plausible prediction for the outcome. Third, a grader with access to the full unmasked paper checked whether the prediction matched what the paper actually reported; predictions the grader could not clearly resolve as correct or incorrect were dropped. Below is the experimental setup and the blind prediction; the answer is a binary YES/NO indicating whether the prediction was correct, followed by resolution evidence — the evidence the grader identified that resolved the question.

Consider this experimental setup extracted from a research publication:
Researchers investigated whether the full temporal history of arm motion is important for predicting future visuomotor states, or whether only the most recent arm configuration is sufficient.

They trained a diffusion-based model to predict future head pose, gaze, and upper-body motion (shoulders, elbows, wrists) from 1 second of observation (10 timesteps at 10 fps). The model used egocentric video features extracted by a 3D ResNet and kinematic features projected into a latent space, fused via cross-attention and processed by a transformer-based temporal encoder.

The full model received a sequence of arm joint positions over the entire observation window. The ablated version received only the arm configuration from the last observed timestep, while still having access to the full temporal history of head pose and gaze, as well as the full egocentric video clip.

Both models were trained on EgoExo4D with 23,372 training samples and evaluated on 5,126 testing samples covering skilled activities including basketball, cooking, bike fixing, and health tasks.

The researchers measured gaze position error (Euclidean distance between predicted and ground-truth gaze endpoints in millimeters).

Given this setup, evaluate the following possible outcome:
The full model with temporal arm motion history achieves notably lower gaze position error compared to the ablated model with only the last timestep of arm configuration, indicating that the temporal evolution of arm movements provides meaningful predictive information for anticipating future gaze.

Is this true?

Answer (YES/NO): YES